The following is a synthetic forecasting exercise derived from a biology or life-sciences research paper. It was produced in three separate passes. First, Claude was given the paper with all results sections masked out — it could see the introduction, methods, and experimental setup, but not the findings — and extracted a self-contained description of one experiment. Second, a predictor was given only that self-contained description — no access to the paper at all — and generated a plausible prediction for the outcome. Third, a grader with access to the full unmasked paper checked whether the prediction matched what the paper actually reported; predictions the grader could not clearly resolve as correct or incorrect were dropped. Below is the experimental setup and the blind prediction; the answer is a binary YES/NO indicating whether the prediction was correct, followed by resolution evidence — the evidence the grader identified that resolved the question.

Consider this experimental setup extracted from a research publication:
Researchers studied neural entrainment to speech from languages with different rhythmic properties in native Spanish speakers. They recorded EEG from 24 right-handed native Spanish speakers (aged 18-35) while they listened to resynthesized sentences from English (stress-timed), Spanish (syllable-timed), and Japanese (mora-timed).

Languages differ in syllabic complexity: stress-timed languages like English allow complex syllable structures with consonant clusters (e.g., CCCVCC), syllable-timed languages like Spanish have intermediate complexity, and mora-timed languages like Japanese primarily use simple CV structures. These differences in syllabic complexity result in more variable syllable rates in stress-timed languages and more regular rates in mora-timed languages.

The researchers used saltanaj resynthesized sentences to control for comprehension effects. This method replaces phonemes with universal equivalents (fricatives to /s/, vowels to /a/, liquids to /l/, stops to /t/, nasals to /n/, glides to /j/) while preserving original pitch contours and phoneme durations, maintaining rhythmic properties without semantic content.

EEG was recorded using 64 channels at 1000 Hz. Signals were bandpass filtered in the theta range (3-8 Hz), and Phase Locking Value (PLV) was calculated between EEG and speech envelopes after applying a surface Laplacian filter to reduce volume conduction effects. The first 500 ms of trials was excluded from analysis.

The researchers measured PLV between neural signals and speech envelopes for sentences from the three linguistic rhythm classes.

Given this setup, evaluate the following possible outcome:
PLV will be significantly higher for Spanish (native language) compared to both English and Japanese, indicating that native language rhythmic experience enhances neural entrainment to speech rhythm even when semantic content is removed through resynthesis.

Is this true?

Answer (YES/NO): NO